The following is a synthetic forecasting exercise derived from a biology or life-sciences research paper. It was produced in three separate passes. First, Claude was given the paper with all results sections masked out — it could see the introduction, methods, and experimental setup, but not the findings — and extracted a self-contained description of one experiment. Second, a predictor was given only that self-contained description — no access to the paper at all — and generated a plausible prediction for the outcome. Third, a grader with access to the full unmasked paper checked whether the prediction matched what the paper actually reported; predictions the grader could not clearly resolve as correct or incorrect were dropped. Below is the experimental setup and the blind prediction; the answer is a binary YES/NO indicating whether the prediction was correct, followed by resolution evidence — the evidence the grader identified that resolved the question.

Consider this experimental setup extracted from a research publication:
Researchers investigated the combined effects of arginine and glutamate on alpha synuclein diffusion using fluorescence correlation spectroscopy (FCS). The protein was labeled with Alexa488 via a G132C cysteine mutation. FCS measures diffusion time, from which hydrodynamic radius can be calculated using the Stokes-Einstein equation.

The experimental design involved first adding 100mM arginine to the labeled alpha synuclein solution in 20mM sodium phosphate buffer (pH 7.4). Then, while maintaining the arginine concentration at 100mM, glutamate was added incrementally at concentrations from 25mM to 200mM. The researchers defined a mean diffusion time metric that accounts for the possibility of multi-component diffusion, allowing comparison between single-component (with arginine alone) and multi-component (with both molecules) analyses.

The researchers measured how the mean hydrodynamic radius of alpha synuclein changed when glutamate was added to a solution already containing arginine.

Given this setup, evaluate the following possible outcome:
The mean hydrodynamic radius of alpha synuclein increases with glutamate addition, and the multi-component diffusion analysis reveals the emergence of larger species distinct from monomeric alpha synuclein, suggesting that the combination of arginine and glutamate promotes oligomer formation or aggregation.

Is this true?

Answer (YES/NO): NO